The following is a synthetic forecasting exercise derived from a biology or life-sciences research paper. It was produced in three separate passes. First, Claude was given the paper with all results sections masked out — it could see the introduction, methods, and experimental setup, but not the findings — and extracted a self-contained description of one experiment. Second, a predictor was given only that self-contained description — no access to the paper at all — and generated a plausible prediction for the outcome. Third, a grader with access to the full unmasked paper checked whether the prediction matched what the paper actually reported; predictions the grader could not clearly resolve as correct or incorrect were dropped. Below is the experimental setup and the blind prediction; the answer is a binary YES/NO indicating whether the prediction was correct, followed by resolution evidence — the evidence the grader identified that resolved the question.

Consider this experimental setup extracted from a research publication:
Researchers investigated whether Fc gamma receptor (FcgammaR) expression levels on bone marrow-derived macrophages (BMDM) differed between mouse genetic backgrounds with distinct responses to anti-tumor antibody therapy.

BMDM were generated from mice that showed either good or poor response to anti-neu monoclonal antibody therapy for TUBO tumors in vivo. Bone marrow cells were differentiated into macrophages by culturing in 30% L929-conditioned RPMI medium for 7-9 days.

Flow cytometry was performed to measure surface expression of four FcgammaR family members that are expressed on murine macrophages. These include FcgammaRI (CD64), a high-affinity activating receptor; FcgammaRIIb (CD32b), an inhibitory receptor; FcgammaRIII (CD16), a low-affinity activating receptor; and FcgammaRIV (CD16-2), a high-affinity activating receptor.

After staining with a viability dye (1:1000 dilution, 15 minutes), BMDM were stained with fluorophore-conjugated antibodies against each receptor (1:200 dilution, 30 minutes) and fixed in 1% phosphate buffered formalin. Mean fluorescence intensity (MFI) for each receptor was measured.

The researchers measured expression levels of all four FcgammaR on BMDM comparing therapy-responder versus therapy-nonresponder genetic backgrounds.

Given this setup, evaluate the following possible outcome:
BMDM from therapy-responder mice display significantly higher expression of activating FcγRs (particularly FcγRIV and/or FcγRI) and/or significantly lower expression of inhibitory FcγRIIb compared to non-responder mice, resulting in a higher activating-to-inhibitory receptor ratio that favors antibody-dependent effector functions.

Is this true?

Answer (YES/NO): NO